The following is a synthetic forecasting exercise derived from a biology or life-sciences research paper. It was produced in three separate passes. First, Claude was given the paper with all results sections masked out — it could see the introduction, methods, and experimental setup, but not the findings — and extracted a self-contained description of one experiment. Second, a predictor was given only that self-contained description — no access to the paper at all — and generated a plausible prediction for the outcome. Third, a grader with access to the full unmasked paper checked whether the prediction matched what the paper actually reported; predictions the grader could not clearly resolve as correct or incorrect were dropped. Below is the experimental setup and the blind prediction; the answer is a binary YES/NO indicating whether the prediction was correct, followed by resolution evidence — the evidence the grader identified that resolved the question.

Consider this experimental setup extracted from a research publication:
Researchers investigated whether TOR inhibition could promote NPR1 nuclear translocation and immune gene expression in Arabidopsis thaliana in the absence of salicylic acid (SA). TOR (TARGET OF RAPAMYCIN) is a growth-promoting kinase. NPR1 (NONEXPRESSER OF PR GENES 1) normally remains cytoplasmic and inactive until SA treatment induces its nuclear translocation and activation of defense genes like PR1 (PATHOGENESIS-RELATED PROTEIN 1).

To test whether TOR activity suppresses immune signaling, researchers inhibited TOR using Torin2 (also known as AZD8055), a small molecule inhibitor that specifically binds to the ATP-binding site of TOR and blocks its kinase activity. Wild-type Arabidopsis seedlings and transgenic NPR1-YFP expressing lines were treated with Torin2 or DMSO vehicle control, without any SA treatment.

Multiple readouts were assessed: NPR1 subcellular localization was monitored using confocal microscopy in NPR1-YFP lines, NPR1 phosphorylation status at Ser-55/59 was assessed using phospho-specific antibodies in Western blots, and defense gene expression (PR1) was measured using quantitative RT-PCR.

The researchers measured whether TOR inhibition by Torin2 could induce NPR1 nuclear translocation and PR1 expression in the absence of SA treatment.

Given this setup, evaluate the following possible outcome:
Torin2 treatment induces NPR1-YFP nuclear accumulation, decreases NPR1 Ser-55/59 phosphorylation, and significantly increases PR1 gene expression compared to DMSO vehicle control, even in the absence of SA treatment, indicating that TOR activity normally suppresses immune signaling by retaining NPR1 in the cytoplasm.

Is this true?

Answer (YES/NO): NO